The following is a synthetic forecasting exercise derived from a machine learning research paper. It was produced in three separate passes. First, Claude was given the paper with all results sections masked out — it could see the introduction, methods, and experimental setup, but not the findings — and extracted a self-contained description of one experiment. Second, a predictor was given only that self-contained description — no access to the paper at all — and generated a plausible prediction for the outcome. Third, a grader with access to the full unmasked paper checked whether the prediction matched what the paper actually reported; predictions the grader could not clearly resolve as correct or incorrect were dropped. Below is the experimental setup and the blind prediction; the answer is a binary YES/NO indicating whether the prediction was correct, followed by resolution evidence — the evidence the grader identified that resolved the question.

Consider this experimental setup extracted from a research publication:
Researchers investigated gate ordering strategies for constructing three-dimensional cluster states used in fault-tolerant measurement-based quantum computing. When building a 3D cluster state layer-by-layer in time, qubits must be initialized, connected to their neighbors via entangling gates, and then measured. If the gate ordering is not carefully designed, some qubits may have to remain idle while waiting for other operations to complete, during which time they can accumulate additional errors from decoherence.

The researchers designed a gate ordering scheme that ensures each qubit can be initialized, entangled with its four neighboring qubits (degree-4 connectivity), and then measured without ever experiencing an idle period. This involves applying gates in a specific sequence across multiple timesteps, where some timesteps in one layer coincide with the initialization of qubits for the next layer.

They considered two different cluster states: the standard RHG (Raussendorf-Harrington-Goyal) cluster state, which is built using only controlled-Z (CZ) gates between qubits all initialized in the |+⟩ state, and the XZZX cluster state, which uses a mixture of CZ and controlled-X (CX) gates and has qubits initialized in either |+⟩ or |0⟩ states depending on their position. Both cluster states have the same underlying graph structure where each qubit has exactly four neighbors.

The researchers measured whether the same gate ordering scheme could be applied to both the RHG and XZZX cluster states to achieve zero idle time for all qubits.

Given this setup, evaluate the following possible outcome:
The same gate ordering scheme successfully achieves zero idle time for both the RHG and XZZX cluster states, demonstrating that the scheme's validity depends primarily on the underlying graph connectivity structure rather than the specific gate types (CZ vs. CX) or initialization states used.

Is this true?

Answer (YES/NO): YES